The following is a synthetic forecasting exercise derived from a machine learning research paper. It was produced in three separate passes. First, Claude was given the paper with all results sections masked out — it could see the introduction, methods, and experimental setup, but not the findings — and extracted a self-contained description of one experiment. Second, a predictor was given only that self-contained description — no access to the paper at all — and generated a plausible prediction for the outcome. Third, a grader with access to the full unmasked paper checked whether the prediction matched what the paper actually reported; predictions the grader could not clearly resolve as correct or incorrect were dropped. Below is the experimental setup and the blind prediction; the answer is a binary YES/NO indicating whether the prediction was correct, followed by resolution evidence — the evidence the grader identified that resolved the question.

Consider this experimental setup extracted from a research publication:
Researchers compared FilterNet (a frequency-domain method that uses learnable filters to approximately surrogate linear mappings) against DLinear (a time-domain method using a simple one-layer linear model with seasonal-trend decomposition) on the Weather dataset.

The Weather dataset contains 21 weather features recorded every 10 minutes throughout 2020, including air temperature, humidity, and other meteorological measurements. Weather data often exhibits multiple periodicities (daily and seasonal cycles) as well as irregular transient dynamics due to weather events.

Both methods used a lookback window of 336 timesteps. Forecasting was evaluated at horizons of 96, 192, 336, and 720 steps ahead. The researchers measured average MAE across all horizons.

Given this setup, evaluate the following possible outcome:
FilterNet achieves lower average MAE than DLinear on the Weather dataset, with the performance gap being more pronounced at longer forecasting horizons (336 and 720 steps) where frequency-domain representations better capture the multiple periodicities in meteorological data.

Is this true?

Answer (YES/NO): NO